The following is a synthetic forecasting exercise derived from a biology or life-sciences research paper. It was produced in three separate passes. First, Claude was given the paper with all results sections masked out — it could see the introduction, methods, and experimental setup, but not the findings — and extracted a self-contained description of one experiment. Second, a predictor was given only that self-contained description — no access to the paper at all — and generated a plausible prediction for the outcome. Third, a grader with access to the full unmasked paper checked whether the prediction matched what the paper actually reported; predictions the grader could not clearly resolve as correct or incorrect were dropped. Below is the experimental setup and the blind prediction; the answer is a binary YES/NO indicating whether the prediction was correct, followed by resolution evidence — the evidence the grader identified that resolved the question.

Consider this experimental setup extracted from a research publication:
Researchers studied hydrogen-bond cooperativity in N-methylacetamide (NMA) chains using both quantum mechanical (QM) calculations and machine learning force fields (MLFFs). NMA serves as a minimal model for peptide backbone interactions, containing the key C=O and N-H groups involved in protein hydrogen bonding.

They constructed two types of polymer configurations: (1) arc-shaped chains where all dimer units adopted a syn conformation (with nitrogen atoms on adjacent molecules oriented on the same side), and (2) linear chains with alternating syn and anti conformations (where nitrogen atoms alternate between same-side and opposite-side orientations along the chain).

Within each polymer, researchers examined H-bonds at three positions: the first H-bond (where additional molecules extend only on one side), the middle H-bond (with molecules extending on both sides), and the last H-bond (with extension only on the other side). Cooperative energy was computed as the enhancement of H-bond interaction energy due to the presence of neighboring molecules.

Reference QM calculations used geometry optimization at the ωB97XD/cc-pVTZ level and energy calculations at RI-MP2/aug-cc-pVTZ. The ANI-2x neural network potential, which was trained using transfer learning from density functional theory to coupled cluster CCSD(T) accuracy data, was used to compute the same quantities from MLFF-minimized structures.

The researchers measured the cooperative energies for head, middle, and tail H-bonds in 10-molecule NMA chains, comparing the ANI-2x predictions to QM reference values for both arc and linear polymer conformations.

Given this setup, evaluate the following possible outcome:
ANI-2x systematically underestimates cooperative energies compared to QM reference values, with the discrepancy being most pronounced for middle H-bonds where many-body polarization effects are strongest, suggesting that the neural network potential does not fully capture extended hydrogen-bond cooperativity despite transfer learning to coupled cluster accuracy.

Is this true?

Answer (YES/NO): YES